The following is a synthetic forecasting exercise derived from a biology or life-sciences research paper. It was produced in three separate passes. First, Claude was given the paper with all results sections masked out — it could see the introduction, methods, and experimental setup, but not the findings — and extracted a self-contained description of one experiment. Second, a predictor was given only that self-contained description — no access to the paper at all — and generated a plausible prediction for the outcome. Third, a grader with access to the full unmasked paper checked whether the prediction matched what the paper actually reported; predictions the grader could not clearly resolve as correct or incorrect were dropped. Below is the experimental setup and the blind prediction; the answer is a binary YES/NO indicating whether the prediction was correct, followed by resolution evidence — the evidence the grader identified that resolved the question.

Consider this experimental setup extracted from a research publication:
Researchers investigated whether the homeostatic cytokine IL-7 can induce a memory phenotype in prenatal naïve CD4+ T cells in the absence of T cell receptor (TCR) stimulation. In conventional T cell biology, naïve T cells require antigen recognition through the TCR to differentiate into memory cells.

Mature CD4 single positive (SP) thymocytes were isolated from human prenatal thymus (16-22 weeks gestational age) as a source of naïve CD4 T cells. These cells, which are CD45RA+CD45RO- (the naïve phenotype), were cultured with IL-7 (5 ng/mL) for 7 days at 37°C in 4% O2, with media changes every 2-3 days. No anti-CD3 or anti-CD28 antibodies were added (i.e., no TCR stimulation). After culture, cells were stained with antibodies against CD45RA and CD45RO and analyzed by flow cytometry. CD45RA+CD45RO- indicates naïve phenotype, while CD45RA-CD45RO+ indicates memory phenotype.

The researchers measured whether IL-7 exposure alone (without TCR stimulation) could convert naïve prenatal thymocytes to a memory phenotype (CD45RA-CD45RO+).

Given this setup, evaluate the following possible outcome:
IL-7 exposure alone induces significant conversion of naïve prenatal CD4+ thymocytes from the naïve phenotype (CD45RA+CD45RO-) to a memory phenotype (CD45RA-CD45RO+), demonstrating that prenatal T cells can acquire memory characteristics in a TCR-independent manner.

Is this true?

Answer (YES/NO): YES